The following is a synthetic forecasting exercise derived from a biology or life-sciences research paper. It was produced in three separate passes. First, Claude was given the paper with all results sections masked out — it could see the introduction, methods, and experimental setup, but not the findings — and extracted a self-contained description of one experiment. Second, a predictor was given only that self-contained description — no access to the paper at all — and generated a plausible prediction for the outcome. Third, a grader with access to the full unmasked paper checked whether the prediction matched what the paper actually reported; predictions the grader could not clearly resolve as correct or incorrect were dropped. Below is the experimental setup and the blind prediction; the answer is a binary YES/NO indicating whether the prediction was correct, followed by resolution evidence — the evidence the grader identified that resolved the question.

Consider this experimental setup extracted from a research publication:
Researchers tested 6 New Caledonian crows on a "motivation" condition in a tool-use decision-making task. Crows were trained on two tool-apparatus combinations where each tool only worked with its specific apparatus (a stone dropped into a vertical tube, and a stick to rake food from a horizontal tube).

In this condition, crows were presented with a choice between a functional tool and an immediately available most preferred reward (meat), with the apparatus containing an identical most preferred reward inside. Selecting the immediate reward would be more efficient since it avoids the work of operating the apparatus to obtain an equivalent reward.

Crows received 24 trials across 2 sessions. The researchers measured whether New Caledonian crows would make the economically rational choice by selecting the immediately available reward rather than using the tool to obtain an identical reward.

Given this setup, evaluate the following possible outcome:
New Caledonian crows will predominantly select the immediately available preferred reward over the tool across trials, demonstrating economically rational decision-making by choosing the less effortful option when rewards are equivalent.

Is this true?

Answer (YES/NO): YES